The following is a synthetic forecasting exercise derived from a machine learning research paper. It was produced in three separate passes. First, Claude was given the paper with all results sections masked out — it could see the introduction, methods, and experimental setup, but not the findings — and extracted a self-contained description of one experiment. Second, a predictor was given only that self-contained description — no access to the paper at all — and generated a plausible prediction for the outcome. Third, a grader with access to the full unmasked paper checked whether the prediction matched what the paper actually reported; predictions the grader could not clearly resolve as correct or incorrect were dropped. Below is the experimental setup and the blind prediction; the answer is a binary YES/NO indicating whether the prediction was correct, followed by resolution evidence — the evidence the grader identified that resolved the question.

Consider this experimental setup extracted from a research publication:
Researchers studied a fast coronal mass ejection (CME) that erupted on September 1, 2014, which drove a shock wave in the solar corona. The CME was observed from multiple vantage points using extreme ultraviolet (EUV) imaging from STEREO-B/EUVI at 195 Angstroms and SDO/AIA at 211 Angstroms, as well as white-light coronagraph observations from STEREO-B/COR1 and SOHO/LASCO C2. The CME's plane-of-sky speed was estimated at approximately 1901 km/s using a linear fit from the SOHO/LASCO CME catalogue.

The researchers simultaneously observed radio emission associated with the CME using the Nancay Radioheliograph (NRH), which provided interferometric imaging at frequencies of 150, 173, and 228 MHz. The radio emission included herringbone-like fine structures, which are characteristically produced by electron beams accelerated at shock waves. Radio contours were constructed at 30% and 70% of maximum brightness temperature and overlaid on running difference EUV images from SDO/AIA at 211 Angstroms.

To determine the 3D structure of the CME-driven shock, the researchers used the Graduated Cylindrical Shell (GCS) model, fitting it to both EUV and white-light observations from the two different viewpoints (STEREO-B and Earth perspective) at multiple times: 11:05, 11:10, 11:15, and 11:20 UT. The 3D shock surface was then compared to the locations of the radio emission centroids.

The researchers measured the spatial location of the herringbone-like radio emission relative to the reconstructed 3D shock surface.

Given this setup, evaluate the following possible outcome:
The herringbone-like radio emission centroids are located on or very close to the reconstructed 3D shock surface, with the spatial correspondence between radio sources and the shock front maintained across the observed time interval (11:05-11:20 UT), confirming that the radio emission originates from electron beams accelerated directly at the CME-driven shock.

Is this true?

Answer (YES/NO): YES